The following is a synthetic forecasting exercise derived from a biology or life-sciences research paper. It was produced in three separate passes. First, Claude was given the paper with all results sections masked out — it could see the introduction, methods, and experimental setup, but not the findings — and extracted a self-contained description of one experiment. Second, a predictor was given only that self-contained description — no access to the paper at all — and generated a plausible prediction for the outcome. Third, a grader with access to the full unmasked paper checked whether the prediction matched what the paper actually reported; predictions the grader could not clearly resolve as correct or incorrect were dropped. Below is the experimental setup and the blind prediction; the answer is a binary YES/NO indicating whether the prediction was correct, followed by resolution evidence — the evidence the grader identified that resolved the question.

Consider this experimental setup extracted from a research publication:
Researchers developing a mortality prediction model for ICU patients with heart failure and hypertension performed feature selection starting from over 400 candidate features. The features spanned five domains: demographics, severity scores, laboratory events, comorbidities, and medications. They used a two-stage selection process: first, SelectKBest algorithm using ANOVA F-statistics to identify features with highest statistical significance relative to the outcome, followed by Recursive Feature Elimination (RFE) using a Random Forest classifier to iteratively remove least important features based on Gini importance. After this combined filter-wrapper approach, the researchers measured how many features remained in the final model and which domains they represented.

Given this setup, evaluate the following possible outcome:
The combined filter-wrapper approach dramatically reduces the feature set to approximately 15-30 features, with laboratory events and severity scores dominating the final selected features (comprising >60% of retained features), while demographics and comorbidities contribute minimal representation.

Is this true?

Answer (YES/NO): YES